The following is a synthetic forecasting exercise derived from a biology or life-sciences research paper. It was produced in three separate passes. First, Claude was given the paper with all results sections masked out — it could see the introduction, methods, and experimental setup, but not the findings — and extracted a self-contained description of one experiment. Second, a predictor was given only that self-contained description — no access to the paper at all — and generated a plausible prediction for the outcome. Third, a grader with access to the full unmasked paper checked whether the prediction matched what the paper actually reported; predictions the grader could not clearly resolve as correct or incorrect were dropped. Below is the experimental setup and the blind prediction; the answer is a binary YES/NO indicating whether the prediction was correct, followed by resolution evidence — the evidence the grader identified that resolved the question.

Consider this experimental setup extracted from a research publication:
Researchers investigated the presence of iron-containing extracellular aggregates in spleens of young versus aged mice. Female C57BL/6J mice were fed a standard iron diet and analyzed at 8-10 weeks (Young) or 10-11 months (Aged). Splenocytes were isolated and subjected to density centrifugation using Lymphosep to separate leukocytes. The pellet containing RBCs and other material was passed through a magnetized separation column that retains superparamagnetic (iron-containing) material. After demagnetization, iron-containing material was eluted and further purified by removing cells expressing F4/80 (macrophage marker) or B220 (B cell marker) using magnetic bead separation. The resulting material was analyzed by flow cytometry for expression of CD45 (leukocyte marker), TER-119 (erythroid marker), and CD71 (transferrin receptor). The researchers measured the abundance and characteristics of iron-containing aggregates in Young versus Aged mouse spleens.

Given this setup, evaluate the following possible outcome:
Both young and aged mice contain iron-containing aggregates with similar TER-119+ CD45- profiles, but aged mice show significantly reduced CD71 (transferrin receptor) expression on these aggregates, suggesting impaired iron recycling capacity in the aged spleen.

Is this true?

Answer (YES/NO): NO